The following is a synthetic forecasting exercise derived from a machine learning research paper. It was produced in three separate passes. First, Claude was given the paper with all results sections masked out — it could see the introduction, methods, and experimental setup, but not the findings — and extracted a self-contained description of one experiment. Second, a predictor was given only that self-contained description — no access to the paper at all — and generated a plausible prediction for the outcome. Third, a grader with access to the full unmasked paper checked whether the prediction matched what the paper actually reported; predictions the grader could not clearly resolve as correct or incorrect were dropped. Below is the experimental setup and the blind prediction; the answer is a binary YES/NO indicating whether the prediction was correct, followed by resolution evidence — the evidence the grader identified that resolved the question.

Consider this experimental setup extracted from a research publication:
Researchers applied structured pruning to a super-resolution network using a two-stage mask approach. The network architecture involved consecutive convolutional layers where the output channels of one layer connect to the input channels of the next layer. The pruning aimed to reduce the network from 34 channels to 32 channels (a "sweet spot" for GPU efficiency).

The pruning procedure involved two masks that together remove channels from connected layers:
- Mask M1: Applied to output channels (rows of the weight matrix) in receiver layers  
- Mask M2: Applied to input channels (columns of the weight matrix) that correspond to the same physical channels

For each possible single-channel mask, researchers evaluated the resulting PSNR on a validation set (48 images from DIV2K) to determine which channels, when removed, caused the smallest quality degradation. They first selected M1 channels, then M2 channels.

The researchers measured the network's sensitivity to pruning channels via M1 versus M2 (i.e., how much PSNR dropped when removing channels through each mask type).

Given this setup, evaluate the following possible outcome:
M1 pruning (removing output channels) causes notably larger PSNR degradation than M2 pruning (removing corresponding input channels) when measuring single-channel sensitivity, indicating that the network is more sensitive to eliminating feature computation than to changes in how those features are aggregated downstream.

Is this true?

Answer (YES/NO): YES